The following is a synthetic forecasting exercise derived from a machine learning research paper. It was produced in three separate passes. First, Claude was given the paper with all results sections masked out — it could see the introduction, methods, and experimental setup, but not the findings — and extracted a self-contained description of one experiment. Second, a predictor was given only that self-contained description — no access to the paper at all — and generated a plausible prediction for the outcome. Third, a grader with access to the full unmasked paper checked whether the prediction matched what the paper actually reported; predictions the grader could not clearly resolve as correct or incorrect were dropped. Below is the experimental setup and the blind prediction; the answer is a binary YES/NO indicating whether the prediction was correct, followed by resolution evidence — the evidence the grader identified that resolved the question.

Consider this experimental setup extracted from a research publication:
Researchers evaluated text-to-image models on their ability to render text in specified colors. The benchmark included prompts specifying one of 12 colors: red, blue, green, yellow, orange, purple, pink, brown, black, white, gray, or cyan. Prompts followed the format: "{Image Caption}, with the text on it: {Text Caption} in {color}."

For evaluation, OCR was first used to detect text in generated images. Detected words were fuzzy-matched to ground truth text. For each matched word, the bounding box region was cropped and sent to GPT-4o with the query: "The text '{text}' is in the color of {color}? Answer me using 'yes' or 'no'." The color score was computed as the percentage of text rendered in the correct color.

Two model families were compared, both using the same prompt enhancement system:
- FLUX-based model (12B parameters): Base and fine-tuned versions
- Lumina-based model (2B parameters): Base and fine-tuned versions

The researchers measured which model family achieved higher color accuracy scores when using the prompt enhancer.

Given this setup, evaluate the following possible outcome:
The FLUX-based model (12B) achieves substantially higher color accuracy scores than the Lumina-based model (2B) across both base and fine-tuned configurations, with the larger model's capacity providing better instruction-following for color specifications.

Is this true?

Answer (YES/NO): NO